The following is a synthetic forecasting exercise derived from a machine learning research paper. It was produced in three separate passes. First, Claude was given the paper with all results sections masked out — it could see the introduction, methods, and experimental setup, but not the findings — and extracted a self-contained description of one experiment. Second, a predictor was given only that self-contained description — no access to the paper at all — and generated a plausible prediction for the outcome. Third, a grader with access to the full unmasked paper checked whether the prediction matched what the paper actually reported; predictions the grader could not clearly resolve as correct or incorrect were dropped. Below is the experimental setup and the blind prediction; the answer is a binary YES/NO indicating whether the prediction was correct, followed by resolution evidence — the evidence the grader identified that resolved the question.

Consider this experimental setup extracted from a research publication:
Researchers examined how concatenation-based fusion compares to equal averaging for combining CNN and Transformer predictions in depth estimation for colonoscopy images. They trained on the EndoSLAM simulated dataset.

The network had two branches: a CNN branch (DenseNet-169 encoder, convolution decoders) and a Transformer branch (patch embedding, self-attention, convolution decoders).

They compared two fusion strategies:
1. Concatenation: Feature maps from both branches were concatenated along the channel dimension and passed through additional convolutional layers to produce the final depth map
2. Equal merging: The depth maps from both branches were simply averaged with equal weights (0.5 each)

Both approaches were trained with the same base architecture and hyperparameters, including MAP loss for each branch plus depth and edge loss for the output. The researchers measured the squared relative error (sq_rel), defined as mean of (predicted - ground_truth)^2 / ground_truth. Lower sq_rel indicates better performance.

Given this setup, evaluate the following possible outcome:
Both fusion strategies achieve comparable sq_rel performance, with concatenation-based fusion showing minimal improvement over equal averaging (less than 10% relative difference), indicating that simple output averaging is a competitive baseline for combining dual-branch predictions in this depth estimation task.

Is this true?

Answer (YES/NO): YES